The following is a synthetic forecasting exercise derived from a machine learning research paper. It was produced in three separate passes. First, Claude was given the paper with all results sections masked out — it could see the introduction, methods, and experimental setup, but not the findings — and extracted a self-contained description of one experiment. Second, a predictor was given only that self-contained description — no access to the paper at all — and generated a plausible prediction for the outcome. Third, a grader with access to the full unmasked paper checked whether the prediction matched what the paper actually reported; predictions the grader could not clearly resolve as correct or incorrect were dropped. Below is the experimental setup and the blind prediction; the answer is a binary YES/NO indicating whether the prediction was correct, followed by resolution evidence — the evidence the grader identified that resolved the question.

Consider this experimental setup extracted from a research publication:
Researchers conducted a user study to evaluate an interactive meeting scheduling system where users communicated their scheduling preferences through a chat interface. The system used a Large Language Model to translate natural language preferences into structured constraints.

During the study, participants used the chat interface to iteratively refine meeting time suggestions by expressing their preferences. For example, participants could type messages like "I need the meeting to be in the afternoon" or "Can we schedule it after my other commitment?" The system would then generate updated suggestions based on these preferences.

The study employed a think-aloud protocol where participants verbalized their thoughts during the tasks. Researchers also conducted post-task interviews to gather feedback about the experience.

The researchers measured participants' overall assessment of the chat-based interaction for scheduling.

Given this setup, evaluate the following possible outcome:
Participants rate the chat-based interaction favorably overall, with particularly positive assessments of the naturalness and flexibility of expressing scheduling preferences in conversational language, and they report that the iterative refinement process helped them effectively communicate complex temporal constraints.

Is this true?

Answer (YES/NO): YES